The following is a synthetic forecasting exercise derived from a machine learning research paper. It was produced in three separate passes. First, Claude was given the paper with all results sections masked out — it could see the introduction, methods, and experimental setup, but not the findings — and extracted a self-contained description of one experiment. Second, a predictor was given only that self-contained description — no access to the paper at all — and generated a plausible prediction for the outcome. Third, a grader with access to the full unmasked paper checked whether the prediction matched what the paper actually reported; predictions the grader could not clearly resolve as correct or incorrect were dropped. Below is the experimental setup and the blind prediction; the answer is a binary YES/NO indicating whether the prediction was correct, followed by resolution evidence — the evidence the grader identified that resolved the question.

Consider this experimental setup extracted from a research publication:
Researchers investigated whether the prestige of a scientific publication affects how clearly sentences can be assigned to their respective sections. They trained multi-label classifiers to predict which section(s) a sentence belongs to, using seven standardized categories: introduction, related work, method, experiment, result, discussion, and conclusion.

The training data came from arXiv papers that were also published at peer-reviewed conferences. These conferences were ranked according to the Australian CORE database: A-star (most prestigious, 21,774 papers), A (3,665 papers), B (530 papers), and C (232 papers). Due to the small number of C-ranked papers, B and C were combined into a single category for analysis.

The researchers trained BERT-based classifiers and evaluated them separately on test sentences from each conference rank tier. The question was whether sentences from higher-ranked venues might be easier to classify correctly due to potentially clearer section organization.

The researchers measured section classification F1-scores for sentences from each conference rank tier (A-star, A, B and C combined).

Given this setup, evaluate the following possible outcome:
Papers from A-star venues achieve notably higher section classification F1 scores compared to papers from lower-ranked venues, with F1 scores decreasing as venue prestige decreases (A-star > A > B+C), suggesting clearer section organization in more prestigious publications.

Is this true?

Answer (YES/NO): YES